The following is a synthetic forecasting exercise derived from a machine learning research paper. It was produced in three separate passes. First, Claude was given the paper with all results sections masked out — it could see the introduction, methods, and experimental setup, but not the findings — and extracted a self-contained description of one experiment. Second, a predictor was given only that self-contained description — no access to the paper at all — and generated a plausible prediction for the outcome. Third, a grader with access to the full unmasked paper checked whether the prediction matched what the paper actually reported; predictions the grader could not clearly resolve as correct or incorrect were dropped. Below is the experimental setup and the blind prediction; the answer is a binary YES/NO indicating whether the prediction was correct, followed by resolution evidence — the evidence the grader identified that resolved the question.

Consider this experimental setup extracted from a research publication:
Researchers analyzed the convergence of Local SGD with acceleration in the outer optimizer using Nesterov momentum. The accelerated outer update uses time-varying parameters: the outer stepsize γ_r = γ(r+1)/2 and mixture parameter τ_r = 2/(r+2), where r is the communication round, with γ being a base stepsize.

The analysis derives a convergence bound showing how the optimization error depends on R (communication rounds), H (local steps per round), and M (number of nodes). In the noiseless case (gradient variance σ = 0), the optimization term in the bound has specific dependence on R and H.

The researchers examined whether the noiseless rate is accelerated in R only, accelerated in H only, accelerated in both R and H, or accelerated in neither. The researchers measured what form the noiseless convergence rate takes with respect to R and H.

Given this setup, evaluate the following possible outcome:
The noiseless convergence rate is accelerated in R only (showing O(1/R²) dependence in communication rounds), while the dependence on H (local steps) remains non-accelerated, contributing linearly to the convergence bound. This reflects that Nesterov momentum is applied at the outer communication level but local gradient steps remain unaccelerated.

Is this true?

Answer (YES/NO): YES